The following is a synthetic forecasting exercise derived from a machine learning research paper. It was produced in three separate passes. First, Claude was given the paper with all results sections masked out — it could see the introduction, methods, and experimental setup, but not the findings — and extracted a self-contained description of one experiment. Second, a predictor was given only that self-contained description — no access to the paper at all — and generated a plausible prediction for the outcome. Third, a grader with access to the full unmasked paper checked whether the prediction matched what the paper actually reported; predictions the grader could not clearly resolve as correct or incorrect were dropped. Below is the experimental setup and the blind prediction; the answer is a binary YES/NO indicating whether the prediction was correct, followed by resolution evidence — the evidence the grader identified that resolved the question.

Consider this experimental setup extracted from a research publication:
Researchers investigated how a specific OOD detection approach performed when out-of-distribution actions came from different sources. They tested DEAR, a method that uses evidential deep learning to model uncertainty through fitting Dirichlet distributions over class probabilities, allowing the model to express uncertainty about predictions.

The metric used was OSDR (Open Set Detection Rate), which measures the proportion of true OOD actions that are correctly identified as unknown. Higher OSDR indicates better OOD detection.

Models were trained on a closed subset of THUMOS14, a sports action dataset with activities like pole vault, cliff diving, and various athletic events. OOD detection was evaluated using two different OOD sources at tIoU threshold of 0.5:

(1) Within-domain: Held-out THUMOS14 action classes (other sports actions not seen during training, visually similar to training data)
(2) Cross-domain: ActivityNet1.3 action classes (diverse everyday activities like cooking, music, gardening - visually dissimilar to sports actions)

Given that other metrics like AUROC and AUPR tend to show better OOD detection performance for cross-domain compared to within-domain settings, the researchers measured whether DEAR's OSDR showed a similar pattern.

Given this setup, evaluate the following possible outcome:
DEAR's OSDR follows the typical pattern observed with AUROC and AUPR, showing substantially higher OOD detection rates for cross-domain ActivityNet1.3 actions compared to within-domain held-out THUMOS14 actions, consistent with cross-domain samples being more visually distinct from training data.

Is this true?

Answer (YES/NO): NO